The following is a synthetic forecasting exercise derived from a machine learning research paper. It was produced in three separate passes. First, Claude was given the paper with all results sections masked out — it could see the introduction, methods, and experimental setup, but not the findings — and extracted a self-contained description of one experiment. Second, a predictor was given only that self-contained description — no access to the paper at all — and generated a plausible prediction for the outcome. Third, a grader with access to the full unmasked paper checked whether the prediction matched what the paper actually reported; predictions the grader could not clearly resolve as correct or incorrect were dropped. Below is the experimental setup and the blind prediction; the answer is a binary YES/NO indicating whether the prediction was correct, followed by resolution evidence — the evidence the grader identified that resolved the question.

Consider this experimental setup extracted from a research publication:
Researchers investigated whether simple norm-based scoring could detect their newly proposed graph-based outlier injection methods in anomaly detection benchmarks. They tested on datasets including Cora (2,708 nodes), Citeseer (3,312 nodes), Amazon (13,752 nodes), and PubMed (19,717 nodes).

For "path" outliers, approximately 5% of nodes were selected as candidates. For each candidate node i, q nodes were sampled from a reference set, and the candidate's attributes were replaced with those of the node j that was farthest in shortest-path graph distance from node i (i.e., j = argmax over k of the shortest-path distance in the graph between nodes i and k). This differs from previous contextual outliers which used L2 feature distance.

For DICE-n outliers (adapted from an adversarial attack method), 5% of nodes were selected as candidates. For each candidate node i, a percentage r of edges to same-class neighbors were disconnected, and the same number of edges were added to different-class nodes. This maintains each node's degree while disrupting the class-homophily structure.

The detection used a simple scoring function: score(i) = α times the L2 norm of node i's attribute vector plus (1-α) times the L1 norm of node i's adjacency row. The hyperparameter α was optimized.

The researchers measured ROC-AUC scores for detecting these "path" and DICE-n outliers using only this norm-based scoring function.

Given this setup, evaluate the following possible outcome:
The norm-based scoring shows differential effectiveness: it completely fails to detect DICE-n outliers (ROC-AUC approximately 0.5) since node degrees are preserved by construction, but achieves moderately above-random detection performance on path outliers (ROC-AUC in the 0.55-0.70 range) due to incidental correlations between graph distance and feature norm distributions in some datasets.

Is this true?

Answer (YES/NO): NO